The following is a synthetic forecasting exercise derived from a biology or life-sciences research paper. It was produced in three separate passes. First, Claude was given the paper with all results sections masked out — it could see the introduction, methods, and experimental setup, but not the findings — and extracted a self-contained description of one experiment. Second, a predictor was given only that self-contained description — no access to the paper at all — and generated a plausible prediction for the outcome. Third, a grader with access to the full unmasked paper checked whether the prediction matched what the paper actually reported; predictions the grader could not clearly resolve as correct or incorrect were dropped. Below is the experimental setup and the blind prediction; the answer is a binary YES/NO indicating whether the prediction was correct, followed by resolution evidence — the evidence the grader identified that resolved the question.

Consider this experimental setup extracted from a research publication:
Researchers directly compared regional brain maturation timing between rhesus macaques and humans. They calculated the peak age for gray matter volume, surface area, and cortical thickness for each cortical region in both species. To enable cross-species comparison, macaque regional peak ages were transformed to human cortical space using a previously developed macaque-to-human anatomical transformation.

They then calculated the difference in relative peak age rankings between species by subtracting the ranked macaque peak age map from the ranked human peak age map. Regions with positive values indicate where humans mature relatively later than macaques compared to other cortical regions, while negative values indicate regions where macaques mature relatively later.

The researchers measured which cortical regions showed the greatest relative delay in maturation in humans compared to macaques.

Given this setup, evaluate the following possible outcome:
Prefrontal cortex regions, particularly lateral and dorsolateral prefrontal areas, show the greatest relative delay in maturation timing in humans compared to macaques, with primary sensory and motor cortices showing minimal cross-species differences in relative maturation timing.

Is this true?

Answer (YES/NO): NO